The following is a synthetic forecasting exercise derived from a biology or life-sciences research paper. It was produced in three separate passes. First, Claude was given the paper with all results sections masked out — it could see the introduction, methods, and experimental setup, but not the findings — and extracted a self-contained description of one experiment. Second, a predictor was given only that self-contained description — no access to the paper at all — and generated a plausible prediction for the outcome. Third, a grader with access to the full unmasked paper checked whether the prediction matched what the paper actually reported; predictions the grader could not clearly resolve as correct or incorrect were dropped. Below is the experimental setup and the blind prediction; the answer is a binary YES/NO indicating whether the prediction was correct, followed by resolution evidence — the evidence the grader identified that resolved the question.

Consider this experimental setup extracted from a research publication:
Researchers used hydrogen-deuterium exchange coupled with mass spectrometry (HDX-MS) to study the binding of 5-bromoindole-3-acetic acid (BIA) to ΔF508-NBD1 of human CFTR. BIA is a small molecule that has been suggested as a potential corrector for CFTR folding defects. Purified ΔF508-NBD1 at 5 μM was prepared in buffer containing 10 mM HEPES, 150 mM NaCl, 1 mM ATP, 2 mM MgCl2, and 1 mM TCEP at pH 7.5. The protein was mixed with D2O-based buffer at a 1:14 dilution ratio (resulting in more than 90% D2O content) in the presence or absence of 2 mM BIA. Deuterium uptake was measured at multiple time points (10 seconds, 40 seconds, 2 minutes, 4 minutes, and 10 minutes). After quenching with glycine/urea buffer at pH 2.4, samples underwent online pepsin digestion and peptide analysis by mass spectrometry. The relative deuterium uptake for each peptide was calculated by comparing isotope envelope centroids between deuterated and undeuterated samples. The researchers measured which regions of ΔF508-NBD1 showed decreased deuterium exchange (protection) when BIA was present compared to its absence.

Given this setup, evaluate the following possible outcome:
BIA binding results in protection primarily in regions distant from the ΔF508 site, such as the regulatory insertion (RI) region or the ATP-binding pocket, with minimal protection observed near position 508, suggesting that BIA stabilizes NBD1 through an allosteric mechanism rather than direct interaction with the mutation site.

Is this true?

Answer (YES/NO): NO